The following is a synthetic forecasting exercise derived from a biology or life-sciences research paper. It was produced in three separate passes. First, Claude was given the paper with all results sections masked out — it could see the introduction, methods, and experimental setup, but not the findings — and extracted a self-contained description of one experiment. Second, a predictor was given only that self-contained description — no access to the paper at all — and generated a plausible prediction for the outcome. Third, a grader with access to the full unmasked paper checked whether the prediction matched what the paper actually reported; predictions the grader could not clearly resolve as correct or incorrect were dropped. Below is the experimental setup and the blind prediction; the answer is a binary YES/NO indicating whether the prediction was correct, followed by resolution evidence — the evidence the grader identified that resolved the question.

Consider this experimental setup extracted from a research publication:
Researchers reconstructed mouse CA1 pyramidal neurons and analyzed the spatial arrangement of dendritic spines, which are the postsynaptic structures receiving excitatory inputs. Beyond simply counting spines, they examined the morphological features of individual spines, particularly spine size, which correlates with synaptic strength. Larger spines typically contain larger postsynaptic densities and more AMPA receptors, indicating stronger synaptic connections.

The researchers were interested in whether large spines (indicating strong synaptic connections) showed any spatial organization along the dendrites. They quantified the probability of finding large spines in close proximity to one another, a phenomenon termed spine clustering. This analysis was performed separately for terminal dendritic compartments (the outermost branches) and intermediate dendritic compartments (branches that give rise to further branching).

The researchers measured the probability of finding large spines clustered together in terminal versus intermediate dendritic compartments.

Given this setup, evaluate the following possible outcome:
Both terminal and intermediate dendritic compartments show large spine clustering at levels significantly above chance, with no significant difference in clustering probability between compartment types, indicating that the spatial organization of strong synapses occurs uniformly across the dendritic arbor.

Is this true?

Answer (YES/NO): NO